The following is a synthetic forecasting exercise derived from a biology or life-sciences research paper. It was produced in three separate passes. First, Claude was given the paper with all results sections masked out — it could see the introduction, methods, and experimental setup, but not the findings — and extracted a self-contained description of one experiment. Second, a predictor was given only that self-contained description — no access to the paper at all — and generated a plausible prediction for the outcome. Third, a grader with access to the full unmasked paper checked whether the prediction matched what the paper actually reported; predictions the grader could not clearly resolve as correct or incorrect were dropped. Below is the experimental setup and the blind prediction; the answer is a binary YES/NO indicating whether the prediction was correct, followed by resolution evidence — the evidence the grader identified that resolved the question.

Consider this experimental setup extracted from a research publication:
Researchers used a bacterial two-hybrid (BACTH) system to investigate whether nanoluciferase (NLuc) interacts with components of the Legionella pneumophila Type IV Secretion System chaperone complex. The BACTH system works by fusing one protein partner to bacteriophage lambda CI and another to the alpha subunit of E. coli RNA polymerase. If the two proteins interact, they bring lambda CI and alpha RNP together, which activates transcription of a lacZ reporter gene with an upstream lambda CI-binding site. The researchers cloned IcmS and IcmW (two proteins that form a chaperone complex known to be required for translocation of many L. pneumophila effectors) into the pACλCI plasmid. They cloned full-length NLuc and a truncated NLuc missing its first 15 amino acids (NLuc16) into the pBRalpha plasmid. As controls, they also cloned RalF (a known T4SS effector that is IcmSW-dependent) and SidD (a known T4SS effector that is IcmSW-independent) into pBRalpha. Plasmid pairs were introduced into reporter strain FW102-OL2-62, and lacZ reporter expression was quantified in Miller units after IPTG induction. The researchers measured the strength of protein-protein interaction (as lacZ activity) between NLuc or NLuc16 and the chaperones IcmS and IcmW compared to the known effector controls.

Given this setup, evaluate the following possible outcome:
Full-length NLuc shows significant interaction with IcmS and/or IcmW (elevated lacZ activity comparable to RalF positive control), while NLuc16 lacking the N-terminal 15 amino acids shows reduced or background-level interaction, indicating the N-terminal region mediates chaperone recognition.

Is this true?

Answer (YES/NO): NO